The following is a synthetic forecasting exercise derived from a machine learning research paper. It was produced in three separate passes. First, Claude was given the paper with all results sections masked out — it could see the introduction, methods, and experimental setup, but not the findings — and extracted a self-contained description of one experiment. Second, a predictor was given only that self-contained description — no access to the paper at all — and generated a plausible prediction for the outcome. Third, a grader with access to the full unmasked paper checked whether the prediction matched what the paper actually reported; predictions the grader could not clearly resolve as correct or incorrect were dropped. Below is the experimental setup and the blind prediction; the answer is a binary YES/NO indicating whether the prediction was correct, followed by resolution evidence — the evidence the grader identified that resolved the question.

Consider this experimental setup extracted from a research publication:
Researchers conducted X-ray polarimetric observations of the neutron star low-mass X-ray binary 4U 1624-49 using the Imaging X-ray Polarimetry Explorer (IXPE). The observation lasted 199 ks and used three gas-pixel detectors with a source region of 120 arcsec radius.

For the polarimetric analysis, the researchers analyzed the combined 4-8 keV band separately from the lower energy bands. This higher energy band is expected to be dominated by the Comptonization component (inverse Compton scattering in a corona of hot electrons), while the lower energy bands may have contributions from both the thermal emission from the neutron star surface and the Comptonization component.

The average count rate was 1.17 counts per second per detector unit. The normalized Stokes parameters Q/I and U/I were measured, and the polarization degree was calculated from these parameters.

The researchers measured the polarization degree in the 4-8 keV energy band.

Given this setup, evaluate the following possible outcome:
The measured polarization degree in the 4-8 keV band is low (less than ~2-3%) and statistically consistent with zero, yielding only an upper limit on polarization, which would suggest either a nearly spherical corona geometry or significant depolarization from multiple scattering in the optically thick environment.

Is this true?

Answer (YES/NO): NO